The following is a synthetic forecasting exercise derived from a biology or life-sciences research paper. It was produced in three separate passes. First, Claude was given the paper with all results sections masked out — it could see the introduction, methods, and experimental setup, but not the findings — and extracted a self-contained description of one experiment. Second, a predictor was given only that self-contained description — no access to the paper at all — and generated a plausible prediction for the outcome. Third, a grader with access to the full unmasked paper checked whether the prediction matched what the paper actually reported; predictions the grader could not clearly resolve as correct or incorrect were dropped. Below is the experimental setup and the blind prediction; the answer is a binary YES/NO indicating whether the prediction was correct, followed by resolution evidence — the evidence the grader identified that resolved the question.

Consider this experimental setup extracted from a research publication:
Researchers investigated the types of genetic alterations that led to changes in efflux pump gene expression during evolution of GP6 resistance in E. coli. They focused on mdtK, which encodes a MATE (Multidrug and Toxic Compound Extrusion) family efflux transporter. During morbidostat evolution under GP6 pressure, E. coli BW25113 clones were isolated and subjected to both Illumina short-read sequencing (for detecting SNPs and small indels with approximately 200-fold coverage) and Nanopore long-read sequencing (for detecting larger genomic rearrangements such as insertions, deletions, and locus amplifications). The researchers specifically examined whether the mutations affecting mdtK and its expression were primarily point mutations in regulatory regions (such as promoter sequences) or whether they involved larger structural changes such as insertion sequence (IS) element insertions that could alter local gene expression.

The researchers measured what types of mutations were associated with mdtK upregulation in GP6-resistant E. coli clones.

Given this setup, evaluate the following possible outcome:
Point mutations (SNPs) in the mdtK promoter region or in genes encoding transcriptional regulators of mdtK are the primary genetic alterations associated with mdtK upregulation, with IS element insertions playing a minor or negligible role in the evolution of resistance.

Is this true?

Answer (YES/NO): NO